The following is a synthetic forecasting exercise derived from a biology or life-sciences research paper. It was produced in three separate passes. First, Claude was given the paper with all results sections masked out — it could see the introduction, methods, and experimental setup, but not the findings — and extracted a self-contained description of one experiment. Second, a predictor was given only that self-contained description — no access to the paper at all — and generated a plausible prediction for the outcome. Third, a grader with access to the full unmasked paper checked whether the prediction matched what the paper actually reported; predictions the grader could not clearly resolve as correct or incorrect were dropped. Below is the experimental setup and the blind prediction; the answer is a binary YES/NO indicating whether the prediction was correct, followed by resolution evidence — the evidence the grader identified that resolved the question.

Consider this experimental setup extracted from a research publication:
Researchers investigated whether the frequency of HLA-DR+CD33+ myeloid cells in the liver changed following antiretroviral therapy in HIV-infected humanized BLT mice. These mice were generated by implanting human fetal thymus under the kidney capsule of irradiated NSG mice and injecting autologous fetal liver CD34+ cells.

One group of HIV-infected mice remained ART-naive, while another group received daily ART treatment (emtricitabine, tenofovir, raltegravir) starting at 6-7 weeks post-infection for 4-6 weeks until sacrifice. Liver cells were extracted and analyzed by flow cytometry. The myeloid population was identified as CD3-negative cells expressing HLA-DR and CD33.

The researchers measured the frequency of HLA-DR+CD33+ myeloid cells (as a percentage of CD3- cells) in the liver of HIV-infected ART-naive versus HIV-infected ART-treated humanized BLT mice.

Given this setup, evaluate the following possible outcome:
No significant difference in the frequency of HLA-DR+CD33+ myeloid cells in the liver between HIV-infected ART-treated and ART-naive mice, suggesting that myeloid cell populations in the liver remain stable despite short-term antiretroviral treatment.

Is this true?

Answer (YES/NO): NO